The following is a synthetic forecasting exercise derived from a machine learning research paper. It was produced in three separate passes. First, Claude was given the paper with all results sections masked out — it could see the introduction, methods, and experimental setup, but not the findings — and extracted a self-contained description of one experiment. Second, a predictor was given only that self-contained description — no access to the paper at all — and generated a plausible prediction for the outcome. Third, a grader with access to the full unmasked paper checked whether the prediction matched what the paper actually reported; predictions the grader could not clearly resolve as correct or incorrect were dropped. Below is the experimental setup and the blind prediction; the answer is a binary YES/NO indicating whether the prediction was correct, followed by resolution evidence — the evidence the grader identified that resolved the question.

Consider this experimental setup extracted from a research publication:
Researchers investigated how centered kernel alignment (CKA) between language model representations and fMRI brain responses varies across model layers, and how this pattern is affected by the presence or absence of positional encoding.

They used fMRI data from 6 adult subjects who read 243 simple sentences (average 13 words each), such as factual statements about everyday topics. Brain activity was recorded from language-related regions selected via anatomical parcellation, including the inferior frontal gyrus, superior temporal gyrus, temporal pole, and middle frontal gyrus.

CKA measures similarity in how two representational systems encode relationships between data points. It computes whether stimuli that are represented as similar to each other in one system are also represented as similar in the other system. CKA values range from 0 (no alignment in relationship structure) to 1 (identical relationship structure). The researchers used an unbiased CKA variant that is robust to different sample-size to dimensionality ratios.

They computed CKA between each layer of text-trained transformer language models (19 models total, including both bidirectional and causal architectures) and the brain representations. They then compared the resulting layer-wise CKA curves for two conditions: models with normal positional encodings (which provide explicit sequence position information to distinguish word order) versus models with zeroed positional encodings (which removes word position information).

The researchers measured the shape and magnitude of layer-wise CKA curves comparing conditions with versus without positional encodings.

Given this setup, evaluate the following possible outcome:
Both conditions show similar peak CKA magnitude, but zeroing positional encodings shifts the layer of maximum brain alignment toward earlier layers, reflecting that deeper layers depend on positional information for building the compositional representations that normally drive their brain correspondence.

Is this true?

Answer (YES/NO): NO